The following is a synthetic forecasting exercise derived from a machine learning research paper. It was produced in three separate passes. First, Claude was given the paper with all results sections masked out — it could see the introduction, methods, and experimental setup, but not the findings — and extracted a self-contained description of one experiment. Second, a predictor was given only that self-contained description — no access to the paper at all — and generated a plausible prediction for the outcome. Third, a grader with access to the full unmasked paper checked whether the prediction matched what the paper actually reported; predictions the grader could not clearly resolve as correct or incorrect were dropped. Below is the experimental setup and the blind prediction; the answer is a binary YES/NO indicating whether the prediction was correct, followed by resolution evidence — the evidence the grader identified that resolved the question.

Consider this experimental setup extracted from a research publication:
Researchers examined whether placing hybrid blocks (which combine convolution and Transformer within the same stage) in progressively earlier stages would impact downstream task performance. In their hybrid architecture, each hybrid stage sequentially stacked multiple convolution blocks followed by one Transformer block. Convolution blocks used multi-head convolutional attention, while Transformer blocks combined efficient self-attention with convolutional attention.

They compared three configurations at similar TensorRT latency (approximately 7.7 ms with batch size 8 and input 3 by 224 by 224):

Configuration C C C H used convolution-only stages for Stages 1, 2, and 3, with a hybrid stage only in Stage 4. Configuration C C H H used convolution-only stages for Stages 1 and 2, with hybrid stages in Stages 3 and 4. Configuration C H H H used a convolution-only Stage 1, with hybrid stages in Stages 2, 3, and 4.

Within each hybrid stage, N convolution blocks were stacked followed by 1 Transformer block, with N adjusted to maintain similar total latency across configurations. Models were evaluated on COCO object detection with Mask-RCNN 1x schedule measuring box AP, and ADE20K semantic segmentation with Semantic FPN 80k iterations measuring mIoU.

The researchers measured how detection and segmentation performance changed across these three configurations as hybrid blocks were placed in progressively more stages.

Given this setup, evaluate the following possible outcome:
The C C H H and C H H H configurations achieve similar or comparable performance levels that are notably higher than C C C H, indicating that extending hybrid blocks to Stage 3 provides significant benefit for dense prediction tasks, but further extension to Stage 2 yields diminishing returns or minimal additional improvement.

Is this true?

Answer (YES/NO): YES